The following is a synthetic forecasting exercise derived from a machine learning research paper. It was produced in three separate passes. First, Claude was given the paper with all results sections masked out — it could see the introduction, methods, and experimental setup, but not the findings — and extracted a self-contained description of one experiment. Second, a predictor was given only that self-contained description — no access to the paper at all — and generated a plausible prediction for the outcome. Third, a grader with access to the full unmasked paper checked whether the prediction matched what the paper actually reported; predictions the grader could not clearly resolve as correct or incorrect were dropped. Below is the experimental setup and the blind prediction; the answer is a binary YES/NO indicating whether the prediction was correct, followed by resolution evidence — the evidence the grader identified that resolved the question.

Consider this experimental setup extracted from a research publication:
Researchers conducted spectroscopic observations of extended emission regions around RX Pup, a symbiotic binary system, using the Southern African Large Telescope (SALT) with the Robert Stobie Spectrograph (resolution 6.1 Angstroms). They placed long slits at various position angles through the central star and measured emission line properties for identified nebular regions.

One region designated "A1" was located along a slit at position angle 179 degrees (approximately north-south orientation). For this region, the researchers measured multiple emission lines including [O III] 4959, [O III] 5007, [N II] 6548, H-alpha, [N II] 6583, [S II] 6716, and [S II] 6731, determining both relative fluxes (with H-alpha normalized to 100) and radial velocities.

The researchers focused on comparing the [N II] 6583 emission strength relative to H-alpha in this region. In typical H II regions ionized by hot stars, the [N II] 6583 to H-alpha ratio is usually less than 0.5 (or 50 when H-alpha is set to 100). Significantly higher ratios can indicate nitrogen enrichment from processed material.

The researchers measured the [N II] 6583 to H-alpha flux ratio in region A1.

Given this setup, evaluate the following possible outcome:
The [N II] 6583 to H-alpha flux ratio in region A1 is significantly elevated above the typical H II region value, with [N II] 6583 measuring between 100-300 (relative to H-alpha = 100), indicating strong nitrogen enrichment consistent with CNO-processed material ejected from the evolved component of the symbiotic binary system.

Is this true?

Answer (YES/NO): YES